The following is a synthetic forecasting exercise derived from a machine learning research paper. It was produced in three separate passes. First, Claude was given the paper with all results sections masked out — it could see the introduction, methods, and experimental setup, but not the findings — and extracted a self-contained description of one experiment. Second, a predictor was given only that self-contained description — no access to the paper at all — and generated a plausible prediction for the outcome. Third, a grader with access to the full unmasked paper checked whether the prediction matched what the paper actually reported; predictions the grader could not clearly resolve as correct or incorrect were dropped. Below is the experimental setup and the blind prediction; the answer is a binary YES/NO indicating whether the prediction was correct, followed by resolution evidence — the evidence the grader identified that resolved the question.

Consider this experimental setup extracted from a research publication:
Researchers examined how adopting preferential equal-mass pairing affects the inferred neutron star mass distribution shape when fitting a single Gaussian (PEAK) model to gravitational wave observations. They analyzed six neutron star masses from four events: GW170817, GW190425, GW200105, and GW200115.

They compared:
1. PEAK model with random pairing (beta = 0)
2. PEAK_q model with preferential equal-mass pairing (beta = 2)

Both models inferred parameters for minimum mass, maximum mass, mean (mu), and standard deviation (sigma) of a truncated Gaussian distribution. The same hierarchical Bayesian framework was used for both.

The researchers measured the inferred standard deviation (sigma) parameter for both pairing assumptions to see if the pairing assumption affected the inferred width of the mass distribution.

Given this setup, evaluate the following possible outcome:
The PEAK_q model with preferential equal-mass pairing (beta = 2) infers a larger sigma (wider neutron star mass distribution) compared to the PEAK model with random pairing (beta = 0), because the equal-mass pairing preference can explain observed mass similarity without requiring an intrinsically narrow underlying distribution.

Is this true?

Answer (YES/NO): YES